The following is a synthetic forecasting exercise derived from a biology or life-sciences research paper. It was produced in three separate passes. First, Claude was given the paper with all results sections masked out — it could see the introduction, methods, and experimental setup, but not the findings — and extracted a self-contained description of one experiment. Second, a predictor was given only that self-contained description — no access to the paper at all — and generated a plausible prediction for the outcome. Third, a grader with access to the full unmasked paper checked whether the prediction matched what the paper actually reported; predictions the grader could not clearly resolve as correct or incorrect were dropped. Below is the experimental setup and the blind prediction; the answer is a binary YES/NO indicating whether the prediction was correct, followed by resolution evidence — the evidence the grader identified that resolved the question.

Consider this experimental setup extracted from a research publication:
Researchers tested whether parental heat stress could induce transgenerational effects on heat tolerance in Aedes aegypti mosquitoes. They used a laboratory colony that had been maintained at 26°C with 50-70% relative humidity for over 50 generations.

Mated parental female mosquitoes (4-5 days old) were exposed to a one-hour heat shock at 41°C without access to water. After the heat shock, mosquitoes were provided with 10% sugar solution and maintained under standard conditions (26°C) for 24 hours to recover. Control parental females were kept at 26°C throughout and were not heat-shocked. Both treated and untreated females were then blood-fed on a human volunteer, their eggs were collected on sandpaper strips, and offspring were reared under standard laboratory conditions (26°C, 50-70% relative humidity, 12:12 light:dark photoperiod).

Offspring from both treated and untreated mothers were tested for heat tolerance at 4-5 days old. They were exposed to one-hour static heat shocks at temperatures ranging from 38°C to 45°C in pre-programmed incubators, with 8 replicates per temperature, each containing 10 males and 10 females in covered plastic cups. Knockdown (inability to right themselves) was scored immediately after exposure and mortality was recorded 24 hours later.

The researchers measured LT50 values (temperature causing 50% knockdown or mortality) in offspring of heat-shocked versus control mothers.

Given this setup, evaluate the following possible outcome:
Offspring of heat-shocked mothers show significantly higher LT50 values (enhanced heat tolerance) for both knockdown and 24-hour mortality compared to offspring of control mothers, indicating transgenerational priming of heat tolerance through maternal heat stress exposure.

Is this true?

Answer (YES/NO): NO